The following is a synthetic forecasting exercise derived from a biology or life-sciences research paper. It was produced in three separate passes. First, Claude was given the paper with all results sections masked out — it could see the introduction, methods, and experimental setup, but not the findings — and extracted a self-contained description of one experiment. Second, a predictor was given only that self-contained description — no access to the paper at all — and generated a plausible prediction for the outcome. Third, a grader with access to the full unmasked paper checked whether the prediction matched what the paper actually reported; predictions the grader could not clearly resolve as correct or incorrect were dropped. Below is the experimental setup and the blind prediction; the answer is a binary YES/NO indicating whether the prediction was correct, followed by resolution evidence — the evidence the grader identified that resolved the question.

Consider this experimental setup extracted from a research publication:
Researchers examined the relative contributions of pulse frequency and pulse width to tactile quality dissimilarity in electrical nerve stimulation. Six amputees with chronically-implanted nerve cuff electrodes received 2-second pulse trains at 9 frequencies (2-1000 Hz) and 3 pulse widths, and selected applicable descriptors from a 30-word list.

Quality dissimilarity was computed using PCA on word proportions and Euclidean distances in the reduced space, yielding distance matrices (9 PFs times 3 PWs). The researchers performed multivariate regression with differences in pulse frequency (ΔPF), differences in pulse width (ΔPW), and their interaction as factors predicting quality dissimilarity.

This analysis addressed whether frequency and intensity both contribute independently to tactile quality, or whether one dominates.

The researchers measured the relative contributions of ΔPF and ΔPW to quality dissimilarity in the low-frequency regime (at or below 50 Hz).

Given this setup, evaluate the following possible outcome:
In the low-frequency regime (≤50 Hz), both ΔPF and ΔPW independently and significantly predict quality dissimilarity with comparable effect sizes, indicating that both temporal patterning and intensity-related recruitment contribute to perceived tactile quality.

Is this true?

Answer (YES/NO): NO